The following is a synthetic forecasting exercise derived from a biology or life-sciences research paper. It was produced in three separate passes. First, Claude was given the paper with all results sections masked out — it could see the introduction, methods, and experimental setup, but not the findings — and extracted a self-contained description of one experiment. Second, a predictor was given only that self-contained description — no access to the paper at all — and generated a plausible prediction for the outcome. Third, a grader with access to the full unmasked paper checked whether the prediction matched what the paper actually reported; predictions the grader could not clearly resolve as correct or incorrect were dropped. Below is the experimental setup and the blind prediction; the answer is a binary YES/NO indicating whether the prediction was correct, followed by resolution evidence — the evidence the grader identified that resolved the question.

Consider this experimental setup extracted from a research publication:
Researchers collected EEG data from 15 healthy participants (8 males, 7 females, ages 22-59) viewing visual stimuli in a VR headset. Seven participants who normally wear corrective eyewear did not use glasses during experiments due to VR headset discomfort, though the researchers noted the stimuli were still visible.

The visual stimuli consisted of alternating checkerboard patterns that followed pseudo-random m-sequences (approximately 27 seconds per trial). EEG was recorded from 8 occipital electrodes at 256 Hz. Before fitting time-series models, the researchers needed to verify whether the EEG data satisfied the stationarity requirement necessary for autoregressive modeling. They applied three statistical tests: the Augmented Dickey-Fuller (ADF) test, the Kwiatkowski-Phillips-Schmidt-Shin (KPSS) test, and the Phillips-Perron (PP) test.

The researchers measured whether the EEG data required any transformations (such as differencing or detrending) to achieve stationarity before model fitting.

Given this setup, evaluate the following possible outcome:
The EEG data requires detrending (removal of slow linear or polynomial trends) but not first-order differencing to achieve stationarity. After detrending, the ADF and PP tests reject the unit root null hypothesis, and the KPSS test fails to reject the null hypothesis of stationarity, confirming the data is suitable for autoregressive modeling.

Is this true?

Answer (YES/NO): NO